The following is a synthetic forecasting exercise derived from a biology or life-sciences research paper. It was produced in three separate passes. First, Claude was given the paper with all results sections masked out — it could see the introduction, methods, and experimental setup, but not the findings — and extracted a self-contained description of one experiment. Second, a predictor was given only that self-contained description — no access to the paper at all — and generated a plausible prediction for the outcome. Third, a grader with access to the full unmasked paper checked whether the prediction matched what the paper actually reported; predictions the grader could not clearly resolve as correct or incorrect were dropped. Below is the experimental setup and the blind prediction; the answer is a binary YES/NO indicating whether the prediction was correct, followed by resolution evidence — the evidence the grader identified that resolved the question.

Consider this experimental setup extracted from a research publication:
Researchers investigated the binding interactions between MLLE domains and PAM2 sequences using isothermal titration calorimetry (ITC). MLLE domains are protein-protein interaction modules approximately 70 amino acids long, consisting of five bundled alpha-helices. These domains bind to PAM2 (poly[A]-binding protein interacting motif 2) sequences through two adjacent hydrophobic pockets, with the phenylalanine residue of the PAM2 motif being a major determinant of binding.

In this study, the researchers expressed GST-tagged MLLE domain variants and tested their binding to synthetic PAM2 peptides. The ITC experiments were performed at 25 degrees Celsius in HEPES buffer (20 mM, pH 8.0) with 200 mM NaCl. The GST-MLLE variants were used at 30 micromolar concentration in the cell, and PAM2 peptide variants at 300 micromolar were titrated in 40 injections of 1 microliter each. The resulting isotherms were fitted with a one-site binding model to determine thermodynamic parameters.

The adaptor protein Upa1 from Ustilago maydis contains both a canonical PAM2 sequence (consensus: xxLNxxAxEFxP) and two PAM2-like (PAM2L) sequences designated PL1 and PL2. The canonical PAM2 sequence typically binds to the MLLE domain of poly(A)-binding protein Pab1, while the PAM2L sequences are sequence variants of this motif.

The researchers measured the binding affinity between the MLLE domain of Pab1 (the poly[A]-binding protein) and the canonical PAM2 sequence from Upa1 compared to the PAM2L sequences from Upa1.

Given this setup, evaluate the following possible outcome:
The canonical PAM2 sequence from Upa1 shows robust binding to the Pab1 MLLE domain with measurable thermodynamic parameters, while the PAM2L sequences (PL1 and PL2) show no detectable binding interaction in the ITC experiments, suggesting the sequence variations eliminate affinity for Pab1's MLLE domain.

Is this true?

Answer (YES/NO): YES